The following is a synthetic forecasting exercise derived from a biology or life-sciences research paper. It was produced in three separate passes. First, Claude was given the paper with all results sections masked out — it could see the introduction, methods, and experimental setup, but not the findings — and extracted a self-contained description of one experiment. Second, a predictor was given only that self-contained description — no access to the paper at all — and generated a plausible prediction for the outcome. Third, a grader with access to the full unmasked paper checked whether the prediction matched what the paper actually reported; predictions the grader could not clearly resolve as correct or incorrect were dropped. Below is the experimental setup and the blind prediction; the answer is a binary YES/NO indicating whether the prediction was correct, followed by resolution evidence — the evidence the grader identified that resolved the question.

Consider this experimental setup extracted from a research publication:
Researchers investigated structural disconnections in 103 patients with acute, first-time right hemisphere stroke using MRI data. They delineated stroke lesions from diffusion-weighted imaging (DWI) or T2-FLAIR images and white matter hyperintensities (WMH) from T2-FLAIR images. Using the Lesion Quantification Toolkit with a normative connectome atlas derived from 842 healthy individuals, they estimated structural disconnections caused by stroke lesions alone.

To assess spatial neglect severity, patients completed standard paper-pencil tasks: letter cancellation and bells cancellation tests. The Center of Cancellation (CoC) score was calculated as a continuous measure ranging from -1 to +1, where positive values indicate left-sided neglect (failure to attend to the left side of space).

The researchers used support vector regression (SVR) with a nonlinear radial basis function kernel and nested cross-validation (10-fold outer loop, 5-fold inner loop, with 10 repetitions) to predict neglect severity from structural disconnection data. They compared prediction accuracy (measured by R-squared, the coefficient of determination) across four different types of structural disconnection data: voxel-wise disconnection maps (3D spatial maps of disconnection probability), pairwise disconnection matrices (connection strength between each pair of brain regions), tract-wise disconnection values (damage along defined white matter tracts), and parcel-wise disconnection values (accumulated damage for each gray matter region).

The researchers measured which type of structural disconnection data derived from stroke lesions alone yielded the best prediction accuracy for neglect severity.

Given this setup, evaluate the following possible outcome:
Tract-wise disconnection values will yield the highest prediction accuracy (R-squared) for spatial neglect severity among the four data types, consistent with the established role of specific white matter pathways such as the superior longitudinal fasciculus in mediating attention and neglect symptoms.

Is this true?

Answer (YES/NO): NO